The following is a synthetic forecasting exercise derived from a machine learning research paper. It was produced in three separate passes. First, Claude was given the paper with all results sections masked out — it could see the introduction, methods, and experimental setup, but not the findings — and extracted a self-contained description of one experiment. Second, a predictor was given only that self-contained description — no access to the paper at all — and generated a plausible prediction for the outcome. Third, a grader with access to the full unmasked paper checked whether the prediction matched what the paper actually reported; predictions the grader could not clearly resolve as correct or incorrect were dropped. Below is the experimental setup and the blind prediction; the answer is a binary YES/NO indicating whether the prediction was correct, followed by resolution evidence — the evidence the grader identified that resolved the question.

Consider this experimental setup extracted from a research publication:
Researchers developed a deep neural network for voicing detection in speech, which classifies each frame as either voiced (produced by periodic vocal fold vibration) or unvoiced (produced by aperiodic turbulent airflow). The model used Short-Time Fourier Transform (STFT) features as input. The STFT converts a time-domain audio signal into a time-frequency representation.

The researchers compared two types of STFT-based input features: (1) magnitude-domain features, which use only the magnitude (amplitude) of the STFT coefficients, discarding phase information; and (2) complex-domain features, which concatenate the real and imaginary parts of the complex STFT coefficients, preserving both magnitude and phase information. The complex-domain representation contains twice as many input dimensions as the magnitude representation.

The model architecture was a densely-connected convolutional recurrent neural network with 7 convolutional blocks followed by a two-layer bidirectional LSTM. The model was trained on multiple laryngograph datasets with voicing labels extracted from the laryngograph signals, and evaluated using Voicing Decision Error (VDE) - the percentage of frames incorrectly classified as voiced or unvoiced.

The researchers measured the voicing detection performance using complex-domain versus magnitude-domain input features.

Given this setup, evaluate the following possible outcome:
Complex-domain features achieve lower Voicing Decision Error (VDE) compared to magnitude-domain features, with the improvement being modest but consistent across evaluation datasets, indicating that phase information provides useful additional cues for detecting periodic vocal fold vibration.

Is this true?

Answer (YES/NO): YES